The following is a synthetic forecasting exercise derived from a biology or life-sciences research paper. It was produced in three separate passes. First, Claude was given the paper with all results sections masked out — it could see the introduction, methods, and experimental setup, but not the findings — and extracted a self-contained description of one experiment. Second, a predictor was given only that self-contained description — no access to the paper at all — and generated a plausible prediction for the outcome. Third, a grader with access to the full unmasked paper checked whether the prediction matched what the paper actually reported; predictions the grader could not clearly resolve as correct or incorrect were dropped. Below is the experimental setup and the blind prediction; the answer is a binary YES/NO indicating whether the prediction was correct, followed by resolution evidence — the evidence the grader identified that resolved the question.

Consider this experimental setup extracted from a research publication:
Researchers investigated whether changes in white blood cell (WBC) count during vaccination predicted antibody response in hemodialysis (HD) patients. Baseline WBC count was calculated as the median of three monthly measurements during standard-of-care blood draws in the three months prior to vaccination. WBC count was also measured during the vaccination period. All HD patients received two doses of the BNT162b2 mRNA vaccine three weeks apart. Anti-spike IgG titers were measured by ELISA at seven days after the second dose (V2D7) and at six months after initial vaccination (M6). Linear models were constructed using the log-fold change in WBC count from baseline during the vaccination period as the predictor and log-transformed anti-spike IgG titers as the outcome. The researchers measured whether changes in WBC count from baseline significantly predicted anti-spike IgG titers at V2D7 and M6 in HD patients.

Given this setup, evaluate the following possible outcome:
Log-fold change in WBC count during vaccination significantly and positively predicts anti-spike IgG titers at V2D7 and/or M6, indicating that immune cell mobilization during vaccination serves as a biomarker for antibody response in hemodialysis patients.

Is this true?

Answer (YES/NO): YES